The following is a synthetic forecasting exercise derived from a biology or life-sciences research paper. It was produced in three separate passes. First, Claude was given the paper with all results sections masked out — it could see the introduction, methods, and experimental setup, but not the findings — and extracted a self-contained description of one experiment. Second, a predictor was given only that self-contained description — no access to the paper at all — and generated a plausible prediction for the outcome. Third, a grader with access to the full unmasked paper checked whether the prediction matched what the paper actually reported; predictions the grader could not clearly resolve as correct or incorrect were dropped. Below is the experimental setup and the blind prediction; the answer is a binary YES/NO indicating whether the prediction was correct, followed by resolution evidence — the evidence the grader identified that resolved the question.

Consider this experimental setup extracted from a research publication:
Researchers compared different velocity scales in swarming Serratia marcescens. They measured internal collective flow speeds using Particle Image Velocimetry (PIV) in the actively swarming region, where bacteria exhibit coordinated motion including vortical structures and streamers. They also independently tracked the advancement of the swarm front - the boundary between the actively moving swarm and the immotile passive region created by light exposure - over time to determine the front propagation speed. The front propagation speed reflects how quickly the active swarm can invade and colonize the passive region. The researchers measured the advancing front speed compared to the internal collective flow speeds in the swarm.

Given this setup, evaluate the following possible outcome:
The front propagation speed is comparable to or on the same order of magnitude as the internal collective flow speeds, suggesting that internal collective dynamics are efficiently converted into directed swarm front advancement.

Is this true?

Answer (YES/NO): NO